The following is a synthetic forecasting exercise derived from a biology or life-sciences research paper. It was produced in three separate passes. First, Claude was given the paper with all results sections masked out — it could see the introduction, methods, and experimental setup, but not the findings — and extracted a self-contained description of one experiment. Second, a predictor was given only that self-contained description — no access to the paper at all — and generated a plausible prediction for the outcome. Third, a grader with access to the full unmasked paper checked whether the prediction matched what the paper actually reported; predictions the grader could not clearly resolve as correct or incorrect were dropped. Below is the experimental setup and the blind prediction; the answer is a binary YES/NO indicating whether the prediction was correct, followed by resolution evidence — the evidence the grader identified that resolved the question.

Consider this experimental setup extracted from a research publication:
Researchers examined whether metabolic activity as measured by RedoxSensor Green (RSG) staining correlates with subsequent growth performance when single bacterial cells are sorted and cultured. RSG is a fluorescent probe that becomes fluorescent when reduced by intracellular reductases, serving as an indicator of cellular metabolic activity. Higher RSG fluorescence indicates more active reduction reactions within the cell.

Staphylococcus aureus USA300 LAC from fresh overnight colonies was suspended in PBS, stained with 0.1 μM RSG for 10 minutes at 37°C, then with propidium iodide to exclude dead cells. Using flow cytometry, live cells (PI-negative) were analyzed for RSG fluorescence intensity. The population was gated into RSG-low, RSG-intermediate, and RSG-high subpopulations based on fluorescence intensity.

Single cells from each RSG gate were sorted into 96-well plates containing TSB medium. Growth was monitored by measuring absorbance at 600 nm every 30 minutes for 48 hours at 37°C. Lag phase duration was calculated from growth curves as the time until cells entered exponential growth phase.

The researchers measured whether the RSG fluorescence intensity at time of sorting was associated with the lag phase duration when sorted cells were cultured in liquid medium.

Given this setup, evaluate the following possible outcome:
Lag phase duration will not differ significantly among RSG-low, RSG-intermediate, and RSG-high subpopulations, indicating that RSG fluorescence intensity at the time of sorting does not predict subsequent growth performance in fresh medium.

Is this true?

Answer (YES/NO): YES